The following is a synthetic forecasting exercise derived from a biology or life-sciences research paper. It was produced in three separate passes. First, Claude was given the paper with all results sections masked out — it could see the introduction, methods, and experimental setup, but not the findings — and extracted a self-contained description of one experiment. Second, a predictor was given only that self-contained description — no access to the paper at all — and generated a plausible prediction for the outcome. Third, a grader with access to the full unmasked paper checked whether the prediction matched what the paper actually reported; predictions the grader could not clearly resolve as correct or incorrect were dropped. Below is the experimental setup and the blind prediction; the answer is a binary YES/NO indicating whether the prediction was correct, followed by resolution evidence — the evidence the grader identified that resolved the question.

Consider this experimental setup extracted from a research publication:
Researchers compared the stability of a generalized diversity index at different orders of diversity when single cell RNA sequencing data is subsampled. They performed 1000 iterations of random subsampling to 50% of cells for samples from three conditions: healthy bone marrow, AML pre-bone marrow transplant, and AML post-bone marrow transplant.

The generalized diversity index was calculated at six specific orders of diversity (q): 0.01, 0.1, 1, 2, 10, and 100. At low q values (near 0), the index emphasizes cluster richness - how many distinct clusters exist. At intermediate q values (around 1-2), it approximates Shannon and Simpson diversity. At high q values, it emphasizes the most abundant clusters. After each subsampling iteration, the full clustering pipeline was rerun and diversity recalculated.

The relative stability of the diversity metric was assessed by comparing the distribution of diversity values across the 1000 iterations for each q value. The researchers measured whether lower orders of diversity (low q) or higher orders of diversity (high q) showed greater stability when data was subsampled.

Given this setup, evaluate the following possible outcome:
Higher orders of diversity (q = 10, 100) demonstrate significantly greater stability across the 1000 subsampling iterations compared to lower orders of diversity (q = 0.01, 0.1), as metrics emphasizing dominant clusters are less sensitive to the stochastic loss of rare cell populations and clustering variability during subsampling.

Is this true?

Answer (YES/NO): NO